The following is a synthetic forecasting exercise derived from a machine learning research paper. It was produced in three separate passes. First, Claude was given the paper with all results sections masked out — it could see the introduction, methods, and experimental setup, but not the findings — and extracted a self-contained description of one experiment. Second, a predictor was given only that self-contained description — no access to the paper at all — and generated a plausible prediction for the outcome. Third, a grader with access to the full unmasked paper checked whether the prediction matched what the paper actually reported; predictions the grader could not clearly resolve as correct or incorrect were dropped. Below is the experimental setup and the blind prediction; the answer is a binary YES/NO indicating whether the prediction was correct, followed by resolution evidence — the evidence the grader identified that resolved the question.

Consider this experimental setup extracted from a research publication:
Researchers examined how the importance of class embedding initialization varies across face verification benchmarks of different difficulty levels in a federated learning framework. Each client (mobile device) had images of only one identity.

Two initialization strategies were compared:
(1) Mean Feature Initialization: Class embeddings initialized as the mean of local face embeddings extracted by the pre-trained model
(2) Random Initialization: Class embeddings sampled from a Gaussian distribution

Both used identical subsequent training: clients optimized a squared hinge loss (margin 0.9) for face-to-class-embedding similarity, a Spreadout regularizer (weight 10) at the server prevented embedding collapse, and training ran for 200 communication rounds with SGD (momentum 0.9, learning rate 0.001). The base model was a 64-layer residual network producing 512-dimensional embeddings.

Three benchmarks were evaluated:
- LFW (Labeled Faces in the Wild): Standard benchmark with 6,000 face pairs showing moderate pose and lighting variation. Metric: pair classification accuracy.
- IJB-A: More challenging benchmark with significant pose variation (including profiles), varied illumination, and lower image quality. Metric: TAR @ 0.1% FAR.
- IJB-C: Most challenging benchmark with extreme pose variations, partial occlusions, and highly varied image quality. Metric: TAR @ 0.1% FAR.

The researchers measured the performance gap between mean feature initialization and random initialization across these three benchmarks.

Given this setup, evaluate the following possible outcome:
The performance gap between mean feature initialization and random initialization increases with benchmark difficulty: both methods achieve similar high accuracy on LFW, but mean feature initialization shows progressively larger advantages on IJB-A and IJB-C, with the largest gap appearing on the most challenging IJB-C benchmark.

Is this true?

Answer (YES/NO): NO